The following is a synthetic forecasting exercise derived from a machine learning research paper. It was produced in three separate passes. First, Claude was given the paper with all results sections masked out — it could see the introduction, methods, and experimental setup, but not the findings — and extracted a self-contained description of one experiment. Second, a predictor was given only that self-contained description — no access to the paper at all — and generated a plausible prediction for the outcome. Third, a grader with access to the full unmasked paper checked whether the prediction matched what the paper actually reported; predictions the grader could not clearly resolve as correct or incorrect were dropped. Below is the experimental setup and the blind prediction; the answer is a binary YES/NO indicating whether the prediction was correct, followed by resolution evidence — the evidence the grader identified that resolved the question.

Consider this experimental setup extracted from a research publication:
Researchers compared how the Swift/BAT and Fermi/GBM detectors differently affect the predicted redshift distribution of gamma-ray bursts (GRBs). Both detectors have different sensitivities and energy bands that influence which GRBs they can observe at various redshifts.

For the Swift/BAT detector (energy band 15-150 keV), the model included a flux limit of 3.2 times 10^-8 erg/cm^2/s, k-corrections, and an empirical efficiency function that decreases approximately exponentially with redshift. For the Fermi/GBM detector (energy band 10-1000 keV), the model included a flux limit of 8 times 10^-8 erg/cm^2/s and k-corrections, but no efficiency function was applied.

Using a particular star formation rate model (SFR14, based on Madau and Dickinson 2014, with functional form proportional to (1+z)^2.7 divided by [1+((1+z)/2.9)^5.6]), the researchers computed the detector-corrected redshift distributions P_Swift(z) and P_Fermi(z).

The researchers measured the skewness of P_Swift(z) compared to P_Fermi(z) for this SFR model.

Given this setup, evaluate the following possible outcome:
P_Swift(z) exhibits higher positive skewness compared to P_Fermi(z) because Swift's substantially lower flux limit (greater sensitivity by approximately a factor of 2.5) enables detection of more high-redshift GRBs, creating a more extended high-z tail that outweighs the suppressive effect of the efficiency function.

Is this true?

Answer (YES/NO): YES